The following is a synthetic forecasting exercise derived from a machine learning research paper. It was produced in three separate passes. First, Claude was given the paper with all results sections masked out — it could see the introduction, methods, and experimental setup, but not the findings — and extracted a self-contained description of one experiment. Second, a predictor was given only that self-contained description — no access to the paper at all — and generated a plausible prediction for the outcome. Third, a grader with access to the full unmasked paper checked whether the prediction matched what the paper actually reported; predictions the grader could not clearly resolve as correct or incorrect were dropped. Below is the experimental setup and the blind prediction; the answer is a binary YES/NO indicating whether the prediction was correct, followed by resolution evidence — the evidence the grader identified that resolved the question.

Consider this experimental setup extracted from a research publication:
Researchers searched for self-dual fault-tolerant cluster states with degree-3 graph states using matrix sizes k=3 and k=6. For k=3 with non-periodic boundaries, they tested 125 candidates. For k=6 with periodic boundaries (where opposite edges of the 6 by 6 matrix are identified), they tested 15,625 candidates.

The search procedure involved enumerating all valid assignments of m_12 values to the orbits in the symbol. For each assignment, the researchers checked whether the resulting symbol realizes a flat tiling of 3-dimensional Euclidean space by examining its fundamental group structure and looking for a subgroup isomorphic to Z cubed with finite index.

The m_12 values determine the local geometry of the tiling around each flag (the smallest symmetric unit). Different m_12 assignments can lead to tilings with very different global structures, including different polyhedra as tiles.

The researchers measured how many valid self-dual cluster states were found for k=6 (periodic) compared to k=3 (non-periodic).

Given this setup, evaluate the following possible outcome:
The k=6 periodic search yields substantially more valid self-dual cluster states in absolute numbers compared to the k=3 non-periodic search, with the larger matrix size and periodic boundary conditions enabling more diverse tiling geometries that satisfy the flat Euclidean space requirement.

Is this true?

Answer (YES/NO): YES